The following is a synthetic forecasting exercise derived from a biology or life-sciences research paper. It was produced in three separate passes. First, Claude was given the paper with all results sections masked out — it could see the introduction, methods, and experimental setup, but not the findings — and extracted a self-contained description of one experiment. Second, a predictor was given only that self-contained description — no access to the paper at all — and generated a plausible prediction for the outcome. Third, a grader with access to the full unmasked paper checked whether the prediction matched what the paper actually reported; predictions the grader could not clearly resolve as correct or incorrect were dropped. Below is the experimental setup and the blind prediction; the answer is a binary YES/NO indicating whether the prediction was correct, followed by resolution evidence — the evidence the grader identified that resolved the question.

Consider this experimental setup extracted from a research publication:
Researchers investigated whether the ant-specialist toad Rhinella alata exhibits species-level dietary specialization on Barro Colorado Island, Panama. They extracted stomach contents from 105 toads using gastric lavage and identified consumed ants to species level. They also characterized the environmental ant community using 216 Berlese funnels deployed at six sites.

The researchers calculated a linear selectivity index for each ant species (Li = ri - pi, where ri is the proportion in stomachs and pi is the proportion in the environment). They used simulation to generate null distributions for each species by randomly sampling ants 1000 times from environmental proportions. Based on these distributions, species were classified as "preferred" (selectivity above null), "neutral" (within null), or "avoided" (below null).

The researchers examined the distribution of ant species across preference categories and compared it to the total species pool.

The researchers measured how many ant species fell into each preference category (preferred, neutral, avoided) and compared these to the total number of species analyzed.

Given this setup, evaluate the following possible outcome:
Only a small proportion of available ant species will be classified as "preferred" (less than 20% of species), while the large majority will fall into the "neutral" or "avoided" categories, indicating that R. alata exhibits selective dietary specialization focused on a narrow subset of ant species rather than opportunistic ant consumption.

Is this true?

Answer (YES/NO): NO